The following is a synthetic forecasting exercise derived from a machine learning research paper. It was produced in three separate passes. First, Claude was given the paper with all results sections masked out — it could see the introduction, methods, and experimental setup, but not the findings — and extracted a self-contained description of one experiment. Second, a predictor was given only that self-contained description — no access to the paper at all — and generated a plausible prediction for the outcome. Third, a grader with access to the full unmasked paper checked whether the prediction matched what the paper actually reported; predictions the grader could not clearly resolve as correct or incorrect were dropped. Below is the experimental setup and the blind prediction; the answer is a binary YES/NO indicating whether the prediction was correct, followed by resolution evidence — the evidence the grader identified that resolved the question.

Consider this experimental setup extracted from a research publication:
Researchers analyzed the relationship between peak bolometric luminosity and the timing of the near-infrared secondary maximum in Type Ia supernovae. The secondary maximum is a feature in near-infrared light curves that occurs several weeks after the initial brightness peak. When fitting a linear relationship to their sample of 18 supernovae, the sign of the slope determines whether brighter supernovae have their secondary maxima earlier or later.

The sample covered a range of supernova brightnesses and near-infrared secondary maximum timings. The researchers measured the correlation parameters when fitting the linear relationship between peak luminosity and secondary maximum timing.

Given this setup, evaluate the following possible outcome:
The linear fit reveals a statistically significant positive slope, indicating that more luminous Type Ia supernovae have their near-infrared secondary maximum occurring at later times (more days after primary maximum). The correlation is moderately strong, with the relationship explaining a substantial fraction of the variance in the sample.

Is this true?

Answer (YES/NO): NO